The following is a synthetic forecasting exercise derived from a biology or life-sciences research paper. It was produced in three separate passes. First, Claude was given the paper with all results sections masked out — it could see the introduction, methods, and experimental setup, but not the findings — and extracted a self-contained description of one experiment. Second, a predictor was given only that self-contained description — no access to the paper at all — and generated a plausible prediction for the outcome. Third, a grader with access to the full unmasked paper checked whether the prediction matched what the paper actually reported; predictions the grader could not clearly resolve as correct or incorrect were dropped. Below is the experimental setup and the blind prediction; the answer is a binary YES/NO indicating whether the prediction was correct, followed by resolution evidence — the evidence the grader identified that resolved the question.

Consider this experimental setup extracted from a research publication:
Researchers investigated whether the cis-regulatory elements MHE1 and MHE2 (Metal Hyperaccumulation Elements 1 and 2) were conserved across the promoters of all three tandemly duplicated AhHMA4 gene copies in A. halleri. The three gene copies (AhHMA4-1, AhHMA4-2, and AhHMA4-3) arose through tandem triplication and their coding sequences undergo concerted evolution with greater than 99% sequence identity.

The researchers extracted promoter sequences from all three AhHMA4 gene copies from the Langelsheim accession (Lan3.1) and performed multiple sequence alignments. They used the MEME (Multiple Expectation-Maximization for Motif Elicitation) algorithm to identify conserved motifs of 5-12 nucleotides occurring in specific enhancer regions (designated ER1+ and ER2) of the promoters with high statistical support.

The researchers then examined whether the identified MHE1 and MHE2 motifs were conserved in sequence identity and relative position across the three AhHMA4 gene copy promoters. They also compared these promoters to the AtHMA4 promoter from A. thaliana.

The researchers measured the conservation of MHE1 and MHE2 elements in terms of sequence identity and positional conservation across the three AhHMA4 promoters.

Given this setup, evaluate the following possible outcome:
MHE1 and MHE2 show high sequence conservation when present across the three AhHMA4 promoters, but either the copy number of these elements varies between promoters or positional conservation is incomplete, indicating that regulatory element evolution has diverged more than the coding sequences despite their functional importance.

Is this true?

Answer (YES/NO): YES